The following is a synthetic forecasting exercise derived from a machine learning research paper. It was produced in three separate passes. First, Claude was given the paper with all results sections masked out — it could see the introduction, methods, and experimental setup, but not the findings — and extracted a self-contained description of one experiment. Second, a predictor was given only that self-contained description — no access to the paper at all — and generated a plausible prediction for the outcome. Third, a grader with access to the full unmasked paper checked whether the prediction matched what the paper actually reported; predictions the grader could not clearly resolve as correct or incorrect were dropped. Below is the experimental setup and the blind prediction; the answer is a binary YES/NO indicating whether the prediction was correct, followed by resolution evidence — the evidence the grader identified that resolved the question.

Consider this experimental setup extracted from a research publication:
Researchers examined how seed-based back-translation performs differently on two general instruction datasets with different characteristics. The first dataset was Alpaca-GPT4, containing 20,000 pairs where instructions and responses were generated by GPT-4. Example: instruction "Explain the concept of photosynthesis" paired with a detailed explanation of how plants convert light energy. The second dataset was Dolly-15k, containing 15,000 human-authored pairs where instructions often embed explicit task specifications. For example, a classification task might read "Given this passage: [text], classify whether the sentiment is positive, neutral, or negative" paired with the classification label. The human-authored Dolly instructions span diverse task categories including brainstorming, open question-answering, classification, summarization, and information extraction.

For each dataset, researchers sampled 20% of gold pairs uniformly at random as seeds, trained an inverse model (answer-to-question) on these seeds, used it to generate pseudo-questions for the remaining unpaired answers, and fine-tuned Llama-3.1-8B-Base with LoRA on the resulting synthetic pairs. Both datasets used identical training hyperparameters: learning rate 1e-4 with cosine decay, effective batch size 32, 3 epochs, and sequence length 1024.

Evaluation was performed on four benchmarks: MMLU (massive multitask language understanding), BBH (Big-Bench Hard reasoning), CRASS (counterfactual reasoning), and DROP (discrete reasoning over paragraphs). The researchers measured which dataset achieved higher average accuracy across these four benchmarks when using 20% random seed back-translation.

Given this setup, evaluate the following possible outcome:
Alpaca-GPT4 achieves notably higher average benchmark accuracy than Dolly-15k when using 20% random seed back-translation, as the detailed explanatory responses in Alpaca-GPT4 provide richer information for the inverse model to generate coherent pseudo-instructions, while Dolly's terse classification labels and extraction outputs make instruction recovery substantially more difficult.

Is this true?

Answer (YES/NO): NO